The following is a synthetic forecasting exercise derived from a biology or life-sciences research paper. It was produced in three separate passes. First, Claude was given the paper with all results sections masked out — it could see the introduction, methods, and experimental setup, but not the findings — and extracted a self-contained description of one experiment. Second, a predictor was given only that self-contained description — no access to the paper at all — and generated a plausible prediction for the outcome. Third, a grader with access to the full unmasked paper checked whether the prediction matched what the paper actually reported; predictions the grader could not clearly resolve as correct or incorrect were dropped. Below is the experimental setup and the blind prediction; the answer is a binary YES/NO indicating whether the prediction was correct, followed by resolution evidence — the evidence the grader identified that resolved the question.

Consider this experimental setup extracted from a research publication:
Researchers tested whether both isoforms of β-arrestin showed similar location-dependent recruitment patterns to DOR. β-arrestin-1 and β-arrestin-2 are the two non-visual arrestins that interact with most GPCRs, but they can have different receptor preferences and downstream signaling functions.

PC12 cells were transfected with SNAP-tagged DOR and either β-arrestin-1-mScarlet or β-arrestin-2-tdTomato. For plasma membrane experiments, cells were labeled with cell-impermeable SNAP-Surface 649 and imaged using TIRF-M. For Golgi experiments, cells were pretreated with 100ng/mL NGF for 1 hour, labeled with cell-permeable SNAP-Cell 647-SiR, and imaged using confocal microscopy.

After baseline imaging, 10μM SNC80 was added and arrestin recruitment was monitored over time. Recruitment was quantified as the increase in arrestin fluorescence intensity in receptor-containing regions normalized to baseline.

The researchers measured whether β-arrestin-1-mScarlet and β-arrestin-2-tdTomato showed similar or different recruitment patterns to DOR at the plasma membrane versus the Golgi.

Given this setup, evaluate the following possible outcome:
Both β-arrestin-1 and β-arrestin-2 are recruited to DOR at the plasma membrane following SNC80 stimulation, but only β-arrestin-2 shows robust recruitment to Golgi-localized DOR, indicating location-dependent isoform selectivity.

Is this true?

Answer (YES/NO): NO